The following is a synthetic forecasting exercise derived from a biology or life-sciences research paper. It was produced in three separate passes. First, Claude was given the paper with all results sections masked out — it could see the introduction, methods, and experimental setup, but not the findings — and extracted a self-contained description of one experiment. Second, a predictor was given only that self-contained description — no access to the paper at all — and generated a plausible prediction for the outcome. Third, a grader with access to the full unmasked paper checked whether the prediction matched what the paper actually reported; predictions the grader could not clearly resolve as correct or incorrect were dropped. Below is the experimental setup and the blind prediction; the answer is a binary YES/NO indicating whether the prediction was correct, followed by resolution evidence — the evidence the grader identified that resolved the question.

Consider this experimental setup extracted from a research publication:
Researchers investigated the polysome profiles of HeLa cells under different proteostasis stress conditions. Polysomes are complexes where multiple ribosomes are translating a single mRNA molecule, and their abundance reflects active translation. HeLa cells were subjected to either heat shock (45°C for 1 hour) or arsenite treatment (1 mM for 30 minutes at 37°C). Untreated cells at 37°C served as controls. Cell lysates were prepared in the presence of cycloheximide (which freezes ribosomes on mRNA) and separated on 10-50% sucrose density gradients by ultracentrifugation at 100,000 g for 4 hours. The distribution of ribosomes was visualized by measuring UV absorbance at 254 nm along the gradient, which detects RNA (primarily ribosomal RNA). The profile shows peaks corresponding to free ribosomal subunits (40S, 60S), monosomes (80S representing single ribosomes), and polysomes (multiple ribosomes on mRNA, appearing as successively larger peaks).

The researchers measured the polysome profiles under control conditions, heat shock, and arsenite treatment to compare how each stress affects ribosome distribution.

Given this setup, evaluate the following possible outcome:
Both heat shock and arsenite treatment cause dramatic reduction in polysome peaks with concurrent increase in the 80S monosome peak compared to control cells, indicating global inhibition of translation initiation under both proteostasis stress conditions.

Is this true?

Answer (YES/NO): NO